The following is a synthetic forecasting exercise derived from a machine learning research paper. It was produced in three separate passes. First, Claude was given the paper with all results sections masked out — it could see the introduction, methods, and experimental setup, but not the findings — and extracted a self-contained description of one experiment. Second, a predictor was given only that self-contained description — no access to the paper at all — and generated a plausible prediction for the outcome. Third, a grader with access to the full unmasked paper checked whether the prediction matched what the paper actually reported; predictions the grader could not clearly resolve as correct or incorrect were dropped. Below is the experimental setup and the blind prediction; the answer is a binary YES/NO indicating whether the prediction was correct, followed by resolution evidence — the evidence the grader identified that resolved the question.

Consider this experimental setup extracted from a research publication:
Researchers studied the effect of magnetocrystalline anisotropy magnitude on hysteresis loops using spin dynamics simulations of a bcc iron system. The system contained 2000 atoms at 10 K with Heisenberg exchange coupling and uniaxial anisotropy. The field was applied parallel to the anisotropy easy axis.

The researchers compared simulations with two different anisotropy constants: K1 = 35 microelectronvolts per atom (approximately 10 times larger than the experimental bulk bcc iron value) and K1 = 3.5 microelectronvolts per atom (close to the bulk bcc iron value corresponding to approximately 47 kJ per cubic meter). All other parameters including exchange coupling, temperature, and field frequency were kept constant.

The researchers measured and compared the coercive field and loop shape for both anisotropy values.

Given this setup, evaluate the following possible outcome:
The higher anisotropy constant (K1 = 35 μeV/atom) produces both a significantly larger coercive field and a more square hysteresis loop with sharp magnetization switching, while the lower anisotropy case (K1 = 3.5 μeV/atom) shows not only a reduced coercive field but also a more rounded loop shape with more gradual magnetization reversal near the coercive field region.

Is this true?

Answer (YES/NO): YES